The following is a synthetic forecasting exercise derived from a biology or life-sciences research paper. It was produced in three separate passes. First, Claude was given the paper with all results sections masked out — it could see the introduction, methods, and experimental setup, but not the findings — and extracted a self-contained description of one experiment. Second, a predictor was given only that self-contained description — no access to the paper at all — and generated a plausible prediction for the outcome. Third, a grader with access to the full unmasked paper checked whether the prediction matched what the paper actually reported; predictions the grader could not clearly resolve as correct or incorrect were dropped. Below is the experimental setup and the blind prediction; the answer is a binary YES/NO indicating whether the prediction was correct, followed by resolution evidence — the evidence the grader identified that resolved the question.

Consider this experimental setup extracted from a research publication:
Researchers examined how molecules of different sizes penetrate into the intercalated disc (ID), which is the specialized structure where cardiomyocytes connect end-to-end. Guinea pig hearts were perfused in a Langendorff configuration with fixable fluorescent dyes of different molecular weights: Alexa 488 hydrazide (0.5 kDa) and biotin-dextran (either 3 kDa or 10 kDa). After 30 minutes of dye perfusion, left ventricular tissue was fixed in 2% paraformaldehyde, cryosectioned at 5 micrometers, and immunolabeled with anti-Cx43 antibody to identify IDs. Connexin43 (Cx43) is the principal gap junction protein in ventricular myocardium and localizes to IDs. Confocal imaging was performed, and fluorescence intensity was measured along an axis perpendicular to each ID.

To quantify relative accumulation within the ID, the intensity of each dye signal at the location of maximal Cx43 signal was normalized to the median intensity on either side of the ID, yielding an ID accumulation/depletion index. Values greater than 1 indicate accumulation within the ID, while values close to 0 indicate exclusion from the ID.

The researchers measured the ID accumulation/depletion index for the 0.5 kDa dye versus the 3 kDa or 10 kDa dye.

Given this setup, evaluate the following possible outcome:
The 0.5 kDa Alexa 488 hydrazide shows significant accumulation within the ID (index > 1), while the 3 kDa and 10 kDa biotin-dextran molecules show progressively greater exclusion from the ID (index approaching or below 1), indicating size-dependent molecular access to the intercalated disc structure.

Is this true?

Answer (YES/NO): YES